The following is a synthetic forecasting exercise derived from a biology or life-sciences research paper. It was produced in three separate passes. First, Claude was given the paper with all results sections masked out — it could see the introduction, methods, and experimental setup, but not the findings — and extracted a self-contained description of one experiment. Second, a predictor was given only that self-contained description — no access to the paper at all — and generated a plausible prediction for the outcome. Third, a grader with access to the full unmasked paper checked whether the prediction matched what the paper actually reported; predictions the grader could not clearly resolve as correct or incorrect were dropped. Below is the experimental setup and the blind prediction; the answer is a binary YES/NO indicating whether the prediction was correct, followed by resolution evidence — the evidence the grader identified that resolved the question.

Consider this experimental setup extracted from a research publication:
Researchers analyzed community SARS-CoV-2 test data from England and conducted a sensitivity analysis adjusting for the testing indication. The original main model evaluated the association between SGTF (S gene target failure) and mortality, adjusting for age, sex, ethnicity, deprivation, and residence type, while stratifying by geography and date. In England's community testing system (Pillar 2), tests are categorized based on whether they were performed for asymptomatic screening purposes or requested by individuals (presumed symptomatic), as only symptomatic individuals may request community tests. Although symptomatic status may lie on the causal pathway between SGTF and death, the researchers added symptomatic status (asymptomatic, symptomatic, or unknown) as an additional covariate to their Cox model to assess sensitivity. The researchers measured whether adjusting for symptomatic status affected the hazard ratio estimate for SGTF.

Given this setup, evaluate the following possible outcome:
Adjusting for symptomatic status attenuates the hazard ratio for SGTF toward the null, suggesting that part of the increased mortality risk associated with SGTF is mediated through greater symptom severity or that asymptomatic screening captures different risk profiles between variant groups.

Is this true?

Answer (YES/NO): NO